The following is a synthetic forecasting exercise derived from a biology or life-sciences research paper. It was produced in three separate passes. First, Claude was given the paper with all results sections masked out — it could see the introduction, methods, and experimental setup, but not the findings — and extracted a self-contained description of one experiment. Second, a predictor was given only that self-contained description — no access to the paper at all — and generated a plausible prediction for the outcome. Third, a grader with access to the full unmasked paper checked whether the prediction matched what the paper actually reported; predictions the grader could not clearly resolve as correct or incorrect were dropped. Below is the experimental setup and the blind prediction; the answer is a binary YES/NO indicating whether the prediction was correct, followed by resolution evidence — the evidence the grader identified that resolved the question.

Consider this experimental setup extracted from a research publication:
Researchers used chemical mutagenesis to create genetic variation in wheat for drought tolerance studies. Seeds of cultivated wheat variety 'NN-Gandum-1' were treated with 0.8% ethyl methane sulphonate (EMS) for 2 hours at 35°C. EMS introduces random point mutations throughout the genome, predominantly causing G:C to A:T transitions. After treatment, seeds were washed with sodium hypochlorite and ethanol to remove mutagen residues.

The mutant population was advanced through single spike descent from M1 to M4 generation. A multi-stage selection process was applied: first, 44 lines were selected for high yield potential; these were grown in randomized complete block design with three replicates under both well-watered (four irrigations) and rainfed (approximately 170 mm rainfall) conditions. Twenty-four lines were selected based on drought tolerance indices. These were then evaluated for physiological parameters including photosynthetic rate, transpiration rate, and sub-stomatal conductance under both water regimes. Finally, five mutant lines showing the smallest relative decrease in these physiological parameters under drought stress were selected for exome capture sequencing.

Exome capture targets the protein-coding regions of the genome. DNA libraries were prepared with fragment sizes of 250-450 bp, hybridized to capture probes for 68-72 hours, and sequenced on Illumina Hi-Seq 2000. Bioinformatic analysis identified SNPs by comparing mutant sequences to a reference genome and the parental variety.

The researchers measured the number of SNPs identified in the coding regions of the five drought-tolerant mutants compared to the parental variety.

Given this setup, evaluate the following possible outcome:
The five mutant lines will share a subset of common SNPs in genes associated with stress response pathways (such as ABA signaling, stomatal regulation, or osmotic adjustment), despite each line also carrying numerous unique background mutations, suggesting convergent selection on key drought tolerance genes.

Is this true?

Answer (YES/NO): NO